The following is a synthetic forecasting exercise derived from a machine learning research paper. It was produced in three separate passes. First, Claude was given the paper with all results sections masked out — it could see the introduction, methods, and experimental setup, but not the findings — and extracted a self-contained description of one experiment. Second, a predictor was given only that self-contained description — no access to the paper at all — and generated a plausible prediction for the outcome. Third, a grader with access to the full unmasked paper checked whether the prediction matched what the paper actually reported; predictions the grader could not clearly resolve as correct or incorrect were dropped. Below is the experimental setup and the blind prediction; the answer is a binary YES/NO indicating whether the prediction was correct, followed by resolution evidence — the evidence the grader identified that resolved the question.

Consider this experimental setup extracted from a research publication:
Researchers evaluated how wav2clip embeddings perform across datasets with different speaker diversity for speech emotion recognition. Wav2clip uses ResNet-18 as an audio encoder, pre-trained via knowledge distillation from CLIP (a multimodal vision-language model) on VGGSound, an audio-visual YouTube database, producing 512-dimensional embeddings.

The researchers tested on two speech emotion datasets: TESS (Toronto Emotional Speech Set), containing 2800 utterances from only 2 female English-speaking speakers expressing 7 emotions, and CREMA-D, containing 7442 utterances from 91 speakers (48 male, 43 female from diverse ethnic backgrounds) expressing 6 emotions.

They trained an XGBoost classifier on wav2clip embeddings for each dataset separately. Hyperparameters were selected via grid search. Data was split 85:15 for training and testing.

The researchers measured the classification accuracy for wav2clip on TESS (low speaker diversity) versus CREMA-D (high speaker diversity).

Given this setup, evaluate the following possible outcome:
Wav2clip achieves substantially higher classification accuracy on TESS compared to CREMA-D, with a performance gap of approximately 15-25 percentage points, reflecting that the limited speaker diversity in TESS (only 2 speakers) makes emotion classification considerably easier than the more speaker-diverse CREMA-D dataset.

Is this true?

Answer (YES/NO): NO